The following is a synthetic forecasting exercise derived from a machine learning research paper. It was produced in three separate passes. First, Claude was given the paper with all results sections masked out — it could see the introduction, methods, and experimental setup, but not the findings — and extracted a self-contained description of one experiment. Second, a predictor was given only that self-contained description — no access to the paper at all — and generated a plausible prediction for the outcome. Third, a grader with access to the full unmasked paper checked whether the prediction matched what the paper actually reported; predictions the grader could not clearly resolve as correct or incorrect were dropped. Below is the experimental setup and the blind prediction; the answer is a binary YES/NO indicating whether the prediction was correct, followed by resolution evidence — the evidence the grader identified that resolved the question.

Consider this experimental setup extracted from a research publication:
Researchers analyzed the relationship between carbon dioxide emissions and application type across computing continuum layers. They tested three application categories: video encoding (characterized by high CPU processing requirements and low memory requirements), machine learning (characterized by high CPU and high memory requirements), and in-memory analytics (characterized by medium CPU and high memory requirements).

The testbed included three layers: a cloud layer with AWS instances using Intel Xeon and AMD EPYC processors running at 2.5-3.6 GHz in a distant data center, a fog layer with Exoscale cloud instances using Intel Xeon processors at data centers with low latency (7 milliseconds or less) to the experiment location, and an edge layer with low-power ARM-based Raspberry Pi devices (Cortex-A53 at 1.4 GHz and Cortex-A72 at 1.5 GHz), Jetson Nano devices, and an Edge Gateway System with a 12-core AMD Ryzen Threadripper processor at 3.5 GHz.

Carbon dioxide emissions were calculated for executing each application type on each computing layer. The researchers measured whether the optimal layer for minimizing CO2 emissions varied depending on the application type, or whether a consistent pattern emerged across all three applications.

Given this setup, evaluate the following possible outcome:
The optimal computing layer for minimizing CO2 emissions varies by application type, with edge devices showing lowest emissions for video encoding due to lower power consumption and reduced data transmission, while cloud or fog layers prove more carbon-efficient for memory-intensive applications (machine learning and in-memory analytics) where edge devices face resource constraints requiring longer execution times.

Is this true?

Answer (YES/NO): NO